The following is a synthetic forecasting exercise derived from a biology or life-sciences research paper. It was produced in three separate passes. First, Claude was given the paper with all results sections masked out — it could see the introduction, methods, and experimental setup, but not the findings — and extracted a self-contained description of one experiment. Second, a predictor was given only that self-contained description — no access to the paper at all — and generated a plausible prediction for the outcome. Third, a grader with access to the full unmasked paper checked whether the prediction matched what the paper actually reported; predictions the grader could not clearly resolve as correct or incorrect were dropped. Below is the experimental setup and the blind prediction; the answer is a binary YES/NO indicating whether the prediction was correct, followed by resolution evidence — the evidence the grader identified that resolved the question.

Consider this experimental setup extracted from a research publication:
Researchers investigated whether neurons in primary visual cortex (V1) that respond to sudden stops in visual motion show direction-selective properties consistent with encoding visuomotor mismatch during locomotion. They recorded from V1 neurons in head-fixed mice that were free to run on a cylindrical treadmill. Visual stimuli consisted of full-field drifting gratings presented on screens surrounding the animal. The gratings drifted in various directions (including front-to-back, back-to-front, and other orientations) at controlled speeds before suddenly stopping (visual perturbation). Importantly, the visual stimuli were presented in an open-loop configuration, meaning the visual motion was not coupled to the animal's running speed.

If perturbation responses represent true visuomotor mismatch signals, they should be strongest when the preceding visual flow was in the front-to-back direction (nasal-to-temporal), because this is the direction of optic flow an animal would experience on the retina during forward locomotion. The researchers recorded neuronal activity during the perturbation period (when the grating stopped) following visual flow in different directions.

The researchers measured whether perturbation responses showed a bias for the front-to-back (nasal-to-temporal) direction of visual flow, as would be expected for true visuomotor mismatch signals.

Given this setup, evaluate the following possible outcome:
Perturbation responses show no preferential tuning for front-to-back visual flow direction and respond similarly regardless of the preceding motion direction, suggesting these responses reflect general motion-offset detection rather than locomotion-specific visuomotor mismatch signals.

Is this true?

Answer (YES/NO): YES